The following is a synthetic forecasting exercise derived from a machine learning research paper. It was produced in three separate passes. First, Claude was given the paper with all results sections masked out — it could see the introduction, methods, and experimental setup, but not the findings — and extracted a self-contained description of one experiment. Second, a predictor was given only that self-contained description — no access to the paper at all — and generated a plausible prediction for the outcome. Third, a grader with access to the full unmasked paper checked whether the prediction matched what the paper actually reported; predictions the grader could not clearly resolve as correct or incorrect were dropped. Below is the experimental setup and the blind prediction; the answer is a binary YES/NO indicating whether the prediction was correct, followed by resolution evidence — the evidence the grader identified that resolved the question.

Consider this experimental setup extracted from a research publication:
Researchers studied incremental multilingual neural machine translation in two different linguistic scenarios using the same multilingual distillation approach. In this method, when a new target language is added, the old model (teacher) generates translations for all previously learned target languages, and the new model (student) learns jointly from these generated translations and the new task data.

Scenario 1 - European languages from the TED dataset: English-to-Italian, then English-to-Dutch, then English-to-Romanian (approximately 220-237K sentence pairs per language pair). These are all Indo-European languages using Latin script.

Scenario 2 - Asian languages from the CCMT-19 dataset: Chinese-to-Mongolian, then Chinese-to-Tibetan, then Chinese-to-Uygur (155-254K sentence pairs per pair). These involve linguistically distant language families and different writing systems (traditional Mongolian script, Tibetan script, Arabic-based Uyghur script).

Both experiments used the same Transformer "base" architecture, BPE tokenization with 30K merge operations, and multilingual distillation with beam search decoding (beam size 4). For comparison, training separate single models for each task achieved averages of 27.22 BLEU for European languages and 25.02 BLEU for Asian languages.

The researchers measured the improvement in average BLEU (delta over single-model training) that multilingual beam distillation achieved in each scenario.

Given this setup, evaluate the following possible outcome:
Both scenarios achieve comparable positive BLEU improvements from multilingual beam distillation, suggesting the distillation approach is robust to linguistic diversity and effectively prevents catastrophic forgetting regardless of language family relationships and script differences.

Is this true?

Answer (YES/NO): NO